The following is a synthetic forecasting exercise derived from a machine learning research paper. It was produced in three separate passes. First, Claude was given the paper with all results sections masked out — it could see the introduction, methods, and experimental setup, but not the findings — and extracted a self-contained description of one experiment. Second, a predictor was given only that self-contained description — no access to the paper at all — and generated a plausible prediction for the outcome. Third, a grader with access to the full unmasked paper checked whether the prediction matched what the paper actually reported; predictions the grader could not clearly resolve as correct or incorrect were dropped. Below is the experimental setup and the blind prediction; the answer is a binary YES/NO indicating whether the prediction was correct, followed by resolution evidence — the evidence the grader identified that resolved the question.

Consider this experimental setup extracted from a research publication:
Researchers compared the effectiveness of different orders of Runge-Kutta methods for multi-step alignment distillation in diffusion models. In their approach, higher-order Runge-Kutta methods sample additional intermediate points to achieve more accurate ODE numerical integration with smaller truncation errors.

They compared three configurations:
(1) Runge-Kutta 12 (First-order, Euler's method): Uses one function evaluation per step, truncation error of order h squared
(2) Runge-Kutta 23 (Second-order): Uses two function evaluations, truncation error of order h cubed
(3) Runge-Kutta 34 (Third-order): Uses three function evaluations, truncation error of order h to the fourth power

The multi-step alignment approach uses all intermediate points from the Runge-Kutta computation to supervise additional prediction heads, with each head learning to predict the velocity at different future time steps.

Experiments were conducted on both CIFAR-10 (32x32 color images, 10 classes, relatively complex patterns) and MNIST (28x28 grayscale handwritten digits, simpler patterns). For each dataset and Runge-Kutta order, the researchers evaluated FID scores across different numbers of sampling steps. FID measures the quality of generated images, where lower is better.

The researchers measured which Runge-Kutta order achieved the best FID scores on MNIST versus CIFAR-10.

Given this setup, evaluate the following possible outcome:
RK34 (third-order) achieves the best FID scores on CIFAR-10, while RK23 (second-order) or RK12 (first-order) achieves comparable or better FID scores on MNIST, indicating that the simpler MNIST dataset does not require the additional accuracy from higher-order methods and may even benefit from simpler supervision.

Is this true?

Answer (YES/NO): NO